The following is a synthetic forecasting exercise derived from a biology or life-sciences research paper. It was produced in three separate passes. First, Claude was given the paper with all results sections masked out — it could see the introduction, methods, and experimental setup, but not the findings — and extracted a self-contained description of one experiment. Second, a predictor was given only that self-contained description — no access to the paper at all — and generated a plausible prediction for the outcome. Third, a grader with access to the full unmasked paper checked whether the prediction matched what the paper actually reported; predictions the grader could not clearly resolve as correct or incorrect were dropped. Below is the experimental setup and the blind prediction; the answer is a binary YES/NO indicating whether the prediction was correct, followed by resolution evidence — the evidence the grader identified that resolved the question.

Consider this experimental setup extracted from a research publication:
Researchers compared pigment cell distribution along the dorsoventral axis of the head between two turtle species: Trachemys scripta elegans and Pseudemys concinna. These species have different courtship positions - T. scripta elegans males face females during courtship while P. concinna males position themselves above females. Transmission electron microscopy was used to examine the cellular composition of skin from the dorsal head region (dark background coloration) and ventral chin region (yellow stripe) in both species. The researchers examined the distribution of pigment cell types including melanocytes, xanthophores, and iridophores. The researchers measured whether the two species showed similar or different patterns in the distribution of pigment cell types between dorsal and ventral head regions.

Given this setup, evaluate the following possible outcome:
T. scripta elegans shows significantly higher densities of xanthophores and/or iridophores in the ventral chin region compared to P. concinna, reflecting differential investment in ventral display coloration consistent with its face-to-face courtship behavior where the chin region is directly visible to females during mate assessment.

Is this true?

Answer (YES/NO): NO